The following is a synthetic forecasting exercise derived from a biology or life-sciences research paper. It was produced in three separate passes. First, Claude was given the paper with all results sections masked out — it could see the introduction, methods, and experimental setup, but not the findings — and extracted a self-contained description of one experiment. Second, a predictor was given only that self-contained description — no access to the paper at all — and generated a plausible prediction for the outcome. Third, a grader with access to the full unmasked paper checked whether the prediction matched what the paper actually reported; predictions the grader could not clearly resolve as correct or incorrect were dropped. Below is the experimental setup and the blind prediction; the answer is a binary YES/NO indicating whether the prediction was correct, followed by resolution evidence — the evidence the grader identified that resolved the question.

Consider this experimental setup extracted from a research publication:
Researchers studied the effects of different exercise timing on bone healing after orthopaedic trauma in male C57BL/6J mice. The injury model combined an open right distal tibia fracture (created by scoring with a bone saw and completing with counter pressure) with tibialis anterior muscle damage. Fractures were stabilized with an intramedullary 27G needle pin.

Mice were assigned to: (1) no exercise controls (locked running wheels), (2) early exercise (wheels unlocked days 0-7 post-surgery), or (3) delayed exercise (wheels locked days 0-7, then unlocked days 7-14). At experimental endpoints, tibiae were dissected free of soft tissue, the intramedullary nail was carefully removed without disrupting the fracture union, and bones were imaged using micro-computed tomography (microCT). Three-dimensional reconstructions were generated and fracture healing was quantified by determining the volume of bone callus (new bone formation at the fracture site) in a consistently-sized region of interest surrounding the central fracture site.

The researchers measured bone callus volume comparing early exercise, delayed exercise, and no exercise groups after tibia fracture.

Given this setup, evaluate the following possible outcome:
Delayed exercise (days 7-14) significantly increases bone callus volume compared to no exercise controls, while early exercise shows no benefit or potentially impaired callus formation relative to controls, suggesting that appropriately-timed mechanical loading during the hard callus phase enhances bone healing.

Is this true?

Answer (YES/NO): NO